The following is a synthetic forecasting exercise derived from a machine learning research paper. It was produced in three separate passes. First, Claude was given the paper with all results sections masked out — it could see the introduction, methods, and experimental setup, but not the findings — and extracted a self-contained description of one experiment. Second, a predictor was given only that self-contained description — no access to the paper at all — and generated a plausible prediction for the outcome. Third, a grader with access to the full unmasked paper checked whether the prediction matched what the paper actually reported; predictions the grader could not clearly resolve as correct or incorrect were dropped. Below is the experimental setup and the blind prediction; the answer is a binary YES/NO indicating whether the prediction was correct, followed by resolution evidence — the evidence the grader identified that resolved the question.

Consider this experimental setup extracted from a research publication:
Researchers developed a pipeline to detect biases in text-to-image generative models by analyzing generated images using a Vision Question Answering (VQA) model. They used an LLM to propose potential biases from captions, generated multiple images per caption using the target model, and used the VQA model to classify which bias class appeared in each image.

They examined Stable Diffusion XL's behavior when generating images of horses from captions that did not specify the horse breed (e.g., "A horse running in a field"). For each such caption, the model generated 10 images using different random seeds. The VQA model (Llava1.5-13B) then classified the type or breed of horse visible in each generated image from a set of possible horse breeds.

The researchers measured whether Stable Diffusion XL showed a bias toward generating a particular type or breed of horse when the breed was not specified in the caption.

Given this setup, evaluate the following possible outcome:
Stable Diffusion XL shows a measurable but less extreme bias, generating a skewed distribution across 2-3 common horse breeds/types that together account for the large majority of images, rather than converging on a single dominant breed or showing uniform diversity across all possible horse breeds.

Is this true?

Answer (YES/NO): NO